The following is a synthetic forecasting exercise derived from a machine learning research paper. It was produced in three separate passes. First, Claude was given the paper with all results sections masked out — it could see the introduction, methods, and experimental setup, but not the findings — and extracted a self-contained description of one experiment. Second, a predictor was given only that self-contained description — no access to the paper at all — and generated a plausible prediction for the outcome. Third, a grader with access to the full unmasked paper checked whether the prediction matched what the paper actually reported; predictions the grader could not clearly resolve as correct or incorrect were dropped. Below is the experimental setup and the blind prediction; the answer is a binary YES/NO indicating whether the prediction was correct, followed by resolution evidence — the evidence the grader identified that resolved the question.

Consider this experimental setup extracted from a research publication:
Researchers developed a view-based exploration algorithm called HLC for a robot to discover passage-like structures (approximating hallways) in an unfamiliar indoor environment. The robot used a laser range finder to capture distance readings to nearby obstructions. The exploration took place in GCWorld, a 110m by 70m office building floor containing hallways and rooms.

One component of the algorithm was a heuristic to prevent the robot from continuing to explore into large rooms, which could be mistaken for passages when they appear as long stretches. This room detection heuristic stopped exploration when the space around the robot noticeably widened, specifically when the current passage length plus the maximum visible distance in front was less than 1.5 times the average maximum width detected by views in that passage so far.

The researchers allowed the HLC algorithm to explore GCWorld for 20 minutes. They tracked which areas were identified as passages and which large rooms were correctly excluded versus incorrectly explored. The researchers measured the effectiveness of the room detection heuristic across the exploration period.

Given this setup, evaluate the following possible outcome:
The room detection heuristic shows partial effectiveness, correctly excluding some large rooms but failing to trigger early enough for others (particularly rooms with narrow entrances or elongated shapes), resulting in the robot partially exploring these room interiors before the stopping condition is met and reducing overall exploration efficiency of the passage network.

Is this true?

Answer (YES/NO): NO